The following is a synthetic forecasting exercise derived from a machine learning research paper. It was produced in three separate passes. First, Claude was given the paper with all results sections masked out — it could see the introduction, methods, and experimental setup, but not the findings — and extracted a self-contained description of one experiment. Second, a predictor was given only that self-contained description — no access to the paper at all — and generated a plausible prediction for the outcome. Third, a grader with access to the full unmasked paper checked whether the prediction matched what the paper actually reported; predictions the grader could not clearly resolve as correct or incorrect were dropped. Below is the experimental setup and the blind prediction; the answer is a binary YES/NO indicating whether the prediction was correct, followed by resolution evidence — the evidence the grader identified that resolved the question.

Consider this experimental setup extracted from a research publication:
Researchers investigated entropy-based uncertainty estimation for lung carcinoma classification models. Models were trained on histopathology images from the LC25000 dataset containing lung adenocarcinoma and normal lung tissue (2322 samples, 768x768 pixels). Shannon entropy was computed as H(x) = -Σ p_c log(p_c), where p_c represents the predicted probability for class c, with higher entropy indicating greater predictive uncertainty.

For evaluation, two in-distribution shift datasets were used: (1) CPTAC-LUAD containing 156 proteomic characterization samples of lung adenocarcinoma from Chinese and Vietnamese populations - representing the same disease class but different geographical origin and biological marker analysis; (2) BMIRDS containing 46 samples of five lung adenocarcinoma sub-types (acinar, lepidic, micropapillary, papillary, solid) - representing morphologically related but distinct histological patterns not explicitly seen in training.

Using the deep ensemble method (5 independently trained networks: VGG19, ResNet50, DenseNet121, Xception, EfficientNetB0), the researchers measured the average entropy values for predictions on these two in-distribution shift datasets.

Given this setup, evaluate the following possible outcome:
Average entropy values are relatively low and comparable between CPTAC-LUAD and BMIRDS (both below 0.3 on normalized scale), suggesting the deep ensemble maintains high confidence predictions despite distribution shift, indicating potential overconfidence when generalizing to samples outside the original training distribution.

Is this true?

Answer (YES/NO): NO